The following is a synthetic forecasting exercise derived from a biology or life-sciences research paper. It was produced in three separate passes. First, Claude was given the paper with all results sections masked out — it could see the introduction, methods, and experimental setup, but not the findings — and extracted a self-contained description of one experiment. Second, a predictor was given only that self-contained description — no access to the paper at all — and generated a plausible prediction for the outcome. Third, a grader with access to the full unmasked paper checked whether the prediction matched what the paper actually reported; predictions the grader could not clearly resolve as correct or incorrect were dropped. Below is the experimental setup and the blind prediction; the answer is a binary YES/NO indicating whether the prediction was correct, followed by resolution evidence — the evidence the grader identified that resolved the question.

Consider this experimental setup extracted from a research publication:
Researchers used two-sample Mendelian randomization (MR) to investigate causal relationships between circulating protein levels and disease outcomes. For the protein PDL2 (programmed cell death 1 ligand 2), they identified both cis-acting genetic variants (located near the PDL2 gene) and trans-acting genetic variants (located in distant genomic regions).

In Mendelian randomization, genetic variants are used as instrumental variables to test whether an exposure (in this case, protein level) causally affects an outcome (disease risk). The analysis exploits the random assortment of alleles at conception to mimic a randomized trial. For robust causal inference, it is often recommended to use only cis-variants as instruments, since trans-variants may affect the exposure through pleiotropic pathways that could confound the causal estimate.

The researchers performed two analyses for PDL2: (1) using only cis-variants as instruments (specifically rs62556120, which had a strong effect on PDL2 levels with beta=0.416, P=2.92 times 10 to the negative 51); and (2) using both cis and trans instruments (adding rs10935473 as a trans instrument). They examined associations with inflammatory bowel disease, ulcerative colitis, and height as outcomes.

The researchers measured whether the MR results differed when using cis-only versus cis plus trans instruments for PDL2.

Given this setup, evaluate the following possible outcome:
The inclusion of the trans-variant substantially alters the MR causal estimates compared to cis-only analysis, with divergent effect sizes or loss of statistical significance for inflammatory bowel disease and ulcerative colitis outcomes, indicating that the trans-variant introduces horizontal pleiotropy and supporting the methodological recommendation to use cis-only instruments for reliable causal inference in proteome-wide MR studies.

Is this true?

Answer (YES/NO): YES